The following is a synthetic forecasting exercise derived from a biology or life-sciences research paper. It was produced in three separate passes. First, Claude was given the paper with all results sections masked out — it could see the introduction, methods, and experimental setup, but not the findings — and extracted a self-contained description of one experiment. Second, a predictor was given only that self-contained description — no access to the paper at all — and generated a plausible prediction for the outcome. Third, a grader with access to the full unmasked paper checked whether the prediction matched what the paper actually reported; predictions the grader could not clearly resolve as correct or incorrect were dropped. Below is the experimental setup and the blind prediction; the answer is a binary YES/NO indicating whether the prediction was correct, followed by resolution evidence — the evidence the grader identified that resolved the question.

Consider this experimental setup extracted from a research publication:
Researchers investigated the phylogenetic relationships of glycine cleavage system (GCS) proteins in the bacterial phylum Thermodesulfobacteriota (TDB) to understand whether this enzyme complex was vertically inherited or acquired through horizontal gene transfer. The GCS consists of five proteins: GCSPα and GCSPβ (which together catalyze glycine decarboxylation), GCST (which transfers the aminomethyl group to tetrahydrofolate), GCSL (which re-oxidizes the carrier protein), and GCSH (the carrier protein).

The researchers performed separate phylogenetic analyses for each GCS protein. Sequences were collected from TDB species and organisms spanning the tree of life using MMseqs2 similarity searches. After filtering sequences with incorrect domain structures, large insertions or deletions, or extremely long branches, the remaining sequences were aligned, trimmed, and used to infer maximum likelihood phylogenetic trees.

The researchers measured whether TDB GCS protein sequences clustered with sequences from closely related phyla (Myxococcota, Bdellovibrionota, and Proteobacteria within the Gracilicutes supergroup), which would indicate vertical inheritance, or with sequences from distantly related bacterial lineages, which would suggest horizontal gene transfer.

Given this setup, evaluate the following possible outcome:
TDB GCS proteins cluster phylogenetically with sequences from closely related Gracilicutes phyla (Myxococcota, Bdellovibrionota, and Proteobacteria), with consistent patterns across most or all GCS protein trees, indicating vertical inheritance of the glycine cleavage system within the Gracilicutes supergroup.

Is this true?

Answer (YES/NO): NO